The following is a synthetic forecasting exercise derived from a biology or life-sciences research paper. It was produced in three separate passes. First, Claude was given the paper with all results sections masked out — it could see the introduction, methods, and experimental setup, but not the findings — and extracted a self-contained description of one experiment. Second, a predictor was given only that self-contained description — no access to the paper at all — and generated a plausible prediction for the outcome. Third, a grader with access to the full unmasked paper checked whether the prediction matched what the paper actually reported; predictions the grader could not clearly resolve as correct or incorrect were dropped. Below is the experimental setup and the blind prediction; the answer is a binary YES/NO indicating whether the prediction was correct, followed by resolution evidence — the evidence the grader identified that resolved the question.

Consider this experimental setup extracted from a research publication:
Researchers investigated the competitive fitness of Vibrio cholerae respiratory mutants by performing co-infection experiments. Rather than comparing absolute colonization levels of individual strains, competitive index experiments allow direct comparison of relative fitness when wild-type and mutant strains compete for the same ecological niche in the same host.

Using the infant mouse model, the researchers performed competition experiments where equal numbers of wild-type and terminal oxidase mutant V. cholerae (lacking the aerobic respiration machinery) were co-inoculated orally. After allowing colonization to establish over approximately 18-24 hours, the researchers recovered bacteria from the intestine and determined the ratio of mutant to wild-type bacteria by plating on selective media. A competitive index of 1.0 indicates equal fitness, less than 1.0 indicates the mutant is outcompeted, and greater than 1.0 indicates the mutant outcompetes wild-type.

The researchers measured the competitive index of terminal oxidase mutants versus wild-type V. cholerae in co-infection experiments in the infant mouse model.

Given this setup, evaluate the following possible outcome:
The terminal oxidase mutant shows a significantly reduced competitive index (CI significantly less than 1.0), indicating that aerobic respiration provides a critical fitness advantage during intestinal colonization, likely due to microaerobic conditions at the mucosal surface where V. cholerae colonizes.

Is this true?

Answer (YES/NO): YES